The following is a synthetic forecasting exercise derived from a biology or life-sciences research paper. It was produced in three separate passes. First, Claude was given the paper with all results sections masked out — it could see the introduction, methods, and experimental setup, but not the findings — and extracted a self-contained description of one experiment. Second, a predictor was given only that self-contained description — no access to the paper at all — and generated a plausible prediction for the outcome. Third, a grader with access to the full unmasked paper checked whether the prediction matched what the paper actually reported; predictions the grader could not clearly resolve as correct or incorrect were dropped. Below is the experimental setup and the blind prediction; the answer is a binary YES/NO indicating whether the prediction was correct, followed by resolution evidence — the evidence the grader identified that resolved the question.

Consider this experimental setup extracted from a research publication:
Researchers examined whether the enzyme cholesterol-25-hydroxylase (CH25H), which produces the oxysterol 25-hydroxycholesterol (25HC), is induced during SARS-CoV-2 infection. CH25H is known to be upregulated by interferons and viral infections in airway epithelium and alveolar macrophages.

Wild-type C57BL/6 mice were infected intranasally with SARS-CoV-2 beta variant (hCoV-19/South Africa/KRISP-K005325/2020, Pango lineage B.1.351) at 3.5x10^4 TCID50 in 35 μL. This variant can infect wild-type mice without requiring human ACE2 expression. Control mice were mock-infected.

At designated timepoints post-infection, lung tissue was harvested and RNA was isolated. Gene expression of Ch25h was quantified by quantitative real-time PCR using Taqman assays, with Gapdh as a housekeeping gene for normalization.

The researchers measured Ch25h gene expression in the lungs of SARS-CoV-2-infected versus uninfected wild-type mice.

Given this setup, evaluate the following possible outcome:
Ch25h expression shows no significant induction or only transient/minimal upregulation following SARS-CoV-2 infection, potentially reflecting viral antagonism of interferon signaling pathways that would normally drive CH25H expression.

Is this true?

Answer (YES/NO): NO